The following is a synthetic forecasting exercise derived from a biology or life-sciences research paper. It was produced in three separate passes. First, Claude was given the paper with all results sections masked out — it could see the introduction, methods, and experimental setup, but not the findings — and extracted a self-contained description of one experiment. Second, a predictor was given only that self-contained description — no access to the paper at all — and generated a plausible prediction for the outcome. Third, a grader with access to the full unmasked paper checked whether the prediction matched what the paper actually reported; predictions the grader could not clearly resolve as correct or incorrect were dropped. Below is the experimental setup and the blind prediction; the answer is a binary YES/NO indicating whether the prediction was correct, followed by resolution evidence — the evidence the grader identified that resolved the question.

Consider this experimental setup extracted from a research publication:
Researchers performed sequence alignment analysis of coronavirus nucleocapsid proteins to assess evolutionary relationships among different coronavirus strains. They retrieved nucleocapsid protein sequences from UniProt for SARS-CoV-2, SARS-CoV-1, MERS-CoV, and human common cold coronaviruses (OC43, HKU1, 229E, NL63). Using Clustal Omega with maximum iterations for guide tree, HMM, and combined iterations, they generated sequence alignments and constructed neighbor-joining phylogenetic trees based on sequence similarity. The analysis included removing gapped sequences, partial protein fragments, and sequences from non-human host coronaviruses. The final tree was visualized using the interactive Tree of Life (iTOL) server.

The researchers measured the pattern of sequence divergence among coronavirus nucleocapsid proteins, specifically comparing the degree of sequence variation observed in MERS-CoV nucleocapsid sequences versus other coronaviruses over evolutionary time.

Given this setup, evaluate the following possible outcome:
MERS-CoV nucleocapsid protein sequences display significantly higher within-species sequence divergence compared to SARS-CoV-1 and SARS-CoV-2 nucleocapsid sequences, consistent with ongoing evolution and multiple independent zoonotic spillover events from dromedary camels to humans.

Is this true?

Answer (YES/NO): NO